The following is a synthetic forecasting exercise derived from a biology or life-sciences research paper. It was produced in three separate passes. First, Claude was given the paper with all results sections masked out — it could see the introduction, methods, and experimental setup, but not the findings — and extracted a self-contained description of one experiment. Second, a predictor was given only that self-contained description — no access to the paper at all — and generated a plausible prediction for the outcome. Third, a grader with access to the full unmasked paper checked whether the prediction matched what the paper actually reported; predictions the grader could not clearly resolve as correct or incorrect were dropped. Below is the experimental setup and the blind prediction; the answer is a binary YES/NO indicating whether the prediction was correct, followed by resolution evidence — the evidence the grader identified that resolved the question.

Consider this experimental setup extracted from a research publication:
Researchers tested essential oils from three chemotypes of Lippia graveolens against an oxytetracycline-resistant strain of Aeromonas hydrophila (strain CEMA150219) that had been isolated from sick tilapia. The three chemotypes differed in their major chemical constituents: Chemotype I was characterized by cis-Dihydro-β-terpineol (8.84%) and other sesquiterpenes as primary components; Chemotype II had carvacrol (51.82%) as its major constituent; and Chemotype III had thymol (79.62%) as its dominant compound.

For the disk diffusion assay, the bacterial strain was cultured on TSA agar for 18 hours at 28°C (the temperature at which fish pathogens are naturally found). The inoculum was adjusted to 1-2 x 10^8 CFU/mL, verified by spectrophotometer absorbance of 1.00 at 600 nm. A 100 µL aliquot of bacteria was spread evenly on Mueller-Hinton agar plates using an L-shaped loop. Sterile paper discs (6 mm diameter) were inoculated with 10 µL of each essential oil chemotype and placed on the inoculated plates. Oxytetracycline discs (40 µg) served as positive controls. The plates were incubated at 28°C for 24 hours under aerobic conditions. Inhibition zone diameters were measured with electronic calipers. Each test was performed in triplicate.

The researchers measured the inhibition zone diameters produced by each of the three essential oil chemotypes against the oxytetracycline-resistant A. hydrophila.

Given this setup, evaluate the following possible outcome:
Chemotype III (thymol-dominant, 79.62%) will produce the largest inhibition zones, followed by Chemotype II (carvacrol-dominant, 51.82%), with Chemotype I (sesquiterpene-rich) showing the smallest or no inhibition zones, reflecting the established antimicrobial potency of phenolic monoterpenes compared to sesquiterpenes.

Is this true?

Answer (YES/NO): YES